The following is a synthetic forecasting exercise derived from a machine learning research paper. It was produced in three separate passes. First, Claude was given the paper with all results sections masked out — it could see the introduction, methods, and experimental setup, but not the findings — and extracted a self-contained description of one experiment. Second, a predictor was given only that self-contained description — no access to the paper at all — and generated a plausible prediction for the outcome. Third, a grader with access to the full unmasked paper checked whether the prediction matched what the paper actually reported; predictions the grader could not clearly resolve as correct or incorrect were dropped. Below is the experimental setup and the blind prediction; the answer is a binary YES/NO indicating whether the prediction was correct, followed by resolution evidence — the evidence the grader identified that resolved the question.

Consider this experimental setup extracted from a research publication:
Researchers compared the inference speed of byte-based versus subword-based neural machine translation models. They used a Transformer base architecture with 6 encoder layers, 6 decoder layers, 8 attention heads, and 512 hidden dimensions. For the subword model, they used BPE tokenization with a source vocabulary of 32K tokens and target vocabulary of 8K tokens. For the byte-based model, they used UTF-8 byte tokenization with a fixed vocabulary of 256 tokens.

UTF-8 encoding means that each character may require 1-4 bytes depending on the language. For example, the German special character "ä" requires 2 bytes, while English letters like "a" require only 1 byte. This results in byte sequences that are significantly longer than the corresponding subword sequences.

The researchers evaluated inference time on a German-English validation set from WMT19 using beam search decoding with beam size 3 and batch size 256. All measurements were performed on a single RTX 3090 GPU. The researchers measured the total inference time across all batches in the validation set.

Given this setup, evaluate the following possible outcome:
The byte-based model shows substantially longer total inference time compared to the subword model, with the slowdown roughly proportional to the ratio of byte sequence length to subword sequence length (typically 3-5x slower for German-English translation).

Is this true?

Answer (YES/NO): NO